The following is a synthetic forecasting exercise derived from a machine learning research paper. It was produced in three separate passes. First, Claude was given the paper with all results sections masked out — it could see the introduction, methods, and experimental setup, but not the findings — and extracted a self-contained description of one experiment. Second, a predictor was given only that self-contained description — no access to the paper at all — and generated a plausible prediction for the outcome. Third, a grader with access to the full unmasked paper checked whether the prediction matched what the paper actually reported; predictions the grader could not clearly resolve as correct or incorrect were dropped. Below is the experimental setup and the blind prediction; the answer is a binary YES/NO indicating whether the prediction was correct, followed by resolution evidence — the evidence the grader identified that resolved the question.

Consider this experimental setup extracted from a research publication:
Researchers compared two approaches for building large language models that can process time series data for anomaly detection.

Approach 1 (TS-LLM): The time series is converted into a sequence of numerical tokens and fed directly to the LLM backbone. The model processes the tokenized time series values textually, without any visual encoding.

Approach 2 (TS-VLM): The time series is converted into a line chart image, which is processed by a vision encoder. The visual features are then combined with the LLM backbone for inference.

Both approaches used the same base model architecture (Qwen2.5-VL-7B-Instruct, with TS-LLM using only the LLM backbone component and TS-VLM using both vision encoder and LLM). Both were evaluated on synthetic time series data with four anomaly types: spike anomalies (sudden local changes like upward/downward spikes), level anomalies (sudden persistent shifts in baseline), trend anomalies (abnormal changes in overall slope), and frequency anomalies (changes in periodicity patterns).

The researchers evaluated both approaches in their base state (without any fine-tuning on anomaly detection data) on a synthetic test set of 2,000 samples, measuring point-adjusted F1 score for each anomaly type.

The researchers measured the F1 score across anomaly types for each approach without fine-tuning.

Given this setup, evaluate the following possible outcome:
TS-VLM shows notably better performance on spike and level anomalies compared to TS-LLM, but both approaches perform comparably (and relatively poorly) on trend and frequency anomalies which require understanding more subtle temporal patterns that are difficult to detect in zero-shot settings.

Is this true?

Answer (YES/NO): NO